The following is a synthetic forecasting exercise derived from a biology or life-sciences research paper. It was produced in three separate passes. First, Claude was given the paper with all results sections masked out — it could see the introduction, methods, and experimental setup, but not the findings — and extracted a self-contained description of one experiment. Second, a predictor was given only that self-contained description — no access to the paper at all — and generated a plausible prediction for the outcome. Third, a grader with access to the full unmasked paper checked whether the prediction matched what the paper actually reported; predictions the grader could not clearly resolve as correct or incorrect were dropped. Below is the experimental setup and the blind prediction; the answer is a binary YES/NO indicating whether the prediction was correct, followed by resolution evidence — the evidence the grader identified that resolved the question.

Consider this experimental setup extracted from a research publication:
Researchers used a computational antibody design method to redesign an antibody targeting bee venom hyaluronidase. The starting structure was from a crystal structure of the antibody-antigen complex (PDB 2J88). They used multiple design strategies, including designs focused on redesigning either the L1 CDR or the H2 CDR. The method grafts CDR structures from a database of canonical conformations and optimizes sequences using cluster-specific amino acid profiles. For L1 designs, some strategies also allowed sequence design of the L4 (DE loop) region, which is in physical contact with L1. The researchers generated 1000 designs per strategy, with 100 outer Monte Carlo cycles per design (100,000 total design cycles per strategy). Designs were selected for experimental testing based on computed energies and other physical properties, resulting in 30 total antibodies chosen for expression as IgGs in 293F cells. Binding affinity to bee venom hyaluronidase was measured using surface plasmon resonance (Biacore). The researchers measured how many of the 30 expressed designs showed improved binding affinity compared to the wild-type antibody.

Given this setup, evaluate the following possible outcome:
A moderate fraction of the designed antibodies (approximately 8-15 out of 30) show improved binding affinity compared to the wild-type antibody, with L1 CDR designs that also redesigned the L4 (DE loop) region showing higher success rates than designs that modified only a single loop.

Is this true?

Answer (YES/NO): NO